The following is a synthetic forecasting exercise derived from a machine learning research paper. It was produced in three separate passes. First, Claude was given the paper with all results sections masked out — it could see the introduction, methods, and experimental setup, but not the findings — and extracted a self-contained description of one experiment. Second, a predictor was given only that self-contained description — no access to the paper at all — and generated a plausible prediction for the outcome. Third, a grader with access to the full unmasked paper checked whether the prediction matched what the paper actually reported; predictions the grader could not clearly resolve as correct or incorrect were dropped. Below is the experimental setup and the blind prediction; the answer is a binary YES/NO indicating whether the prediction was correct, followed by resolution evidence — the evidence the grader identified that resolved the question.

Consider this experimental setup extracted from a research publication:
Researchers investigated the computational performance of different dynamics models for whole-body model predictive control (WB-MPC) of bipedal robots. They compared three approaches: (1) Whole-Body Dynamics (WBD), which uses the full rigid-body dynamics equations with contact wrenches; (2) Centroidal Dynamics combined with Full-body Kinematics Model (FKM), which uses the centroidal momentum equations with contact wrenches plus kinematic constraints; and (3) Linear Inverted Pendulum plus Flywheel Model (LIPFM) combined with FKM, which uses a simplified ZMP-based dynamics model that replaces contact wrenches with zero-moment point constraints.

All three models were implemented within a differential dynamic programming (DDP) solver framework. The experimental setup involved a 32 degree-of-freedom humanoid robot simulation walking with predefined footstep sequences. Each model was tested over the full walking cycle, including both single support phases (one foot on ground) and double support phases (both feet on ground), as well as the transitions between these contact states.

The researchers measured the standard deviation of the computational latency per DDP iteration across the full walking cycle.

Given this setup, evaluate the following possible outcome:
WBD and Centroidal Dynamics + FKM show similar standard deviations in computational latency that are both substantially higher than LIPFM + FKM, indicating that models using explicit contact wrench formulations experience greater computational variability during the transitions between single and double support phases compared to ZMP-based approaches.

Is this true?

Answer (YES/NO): YES